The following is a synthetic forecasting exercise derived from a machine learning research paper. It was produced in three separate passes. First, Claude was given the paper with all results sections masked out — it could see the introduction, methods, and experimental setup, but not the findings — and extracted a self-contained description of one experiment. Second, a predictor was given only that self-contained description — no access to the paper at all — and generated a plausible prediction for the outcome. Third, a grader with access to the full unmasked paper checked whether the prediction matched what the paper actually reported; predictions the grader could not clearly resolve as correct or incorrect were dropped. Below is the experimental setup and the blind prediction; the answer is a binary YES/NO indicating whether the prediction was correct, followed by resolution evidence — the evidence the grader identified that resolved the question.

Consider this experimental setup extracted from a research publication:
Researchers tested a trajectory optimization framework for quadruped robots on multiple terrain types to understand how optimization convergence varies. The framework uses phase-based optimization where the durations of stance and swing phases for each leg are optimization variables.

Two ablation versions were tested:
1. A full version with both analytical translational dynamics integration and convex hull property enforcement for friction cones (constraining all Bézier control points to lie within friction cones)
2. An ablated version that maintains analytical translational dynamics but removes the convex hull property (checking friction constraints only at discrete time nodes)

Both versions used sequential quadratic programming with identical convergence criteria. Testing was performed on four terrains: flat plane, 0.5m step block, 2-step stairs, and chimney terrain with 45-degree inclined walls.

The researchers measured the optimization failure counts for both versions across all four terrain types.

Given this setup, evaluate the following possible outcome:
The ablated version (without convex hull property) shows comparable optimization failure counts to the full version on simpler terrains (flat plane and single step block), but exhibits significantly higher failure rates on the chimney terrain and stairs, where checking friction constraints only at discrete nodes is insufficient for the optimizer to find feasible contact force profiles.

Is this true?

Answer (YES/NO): NO